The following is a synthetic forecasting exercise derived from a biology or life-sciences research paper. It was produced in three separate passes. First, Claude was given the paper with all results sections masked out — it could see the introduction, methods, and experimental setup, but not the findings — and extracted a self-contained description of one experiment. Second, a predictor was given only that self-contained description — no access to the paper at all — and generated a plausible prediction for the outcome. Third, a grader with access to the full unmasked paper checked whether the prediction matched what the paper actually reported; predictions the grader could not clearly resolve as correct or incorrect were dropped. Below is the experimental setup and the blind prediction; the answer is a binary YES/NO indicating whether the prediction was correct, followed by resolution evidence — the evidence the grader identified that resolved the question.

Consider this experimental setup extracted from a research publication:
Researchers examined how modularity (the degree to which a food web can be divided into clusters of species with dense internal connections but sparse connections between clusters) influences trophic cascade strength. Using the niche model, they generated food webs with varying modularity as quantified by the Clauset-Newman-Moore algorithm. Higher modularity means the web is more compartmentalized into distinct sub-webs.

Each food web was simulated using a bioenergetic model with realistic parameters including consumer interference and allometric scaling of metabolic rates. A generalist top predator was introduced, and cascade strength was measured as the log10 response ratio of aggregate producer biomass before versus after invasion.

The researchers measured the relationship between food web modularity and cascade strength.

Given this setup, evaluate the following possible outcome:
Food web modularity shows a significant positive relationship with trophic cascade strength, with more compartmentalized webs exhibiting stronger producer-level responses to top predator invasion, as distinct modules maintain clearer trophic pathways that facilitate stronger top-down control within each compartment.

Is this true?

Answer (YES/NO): NO